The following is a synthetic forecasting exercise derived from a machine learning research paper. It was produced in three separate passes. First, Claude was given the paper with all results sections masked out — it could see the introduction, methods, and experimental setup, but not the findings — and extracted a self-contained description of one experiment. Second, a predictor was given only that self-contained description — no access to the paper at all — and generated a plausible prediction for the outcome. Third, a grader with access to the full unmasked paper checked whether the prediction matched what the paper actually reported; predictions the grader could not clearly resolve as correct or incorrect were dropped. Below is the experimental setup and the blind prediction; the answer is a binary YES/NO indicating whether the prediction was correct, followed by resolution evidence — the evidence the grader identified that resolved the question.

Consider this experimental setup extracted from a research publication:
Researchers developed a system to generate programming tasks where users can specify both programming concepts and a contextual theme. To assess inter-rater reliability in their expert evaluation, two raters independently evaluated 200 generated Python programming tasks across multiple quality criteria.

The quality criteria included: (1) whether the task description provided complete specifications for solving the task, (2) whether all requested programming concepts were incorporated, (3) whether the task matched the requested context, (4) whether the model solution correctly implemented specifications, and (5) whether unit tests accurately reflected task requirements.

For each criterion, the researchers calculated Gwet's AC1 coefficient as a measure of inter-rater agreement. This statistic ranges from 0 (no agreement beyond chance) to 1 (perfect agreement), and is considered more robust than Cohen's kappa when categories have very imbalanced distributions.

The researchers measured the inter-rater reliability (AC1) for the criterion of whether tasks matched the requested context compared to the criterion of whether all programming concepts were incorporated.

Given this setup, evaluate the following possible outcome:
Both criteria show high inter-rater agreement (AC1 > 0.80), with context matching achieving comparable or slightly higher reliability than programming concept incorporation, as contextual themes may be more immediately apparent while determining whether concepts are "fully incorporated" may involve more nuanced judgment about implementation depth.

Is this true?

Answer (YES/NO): NO